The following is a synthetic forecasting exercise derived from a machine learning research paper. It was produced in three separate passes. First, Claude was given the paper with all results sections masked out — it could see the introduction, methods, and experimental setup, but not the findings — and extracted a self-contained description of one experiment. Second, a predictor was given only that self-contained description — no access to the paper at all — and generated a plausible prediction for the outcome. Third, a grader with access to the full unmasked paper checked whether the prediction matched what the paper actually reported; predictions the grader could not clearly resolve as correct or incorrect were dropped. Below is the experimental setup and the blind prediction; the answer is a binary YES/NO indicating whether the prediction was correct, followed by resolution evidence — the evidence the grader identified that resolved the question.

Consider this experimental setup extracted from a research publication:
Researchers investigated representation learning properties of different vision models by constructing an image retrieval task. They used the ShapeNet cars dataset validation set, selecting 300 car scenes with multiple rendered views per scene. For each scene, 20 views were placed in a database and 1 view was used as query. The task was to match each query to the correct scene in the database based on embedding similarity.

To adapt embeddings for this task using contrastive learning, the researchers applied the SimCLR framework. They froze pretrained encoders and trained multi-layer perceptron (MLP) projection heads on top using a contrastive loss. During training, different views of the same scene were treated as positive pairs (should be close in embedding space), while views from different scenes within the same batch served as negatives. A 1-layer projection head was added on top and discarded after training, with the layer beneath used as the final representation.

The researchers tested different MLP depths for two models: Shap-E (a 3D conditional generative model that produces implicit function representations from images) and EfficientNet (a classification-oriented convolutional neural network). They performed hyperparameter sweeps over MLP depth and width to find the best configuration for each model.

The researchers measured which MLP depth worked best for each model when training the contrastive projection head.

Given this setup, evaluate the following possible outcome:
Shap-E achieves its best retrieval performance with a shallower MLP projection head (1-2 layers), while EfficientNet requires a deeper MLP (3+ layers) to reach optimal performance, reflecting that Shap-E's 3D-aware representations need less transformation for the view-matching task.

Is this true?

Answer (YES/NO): NO